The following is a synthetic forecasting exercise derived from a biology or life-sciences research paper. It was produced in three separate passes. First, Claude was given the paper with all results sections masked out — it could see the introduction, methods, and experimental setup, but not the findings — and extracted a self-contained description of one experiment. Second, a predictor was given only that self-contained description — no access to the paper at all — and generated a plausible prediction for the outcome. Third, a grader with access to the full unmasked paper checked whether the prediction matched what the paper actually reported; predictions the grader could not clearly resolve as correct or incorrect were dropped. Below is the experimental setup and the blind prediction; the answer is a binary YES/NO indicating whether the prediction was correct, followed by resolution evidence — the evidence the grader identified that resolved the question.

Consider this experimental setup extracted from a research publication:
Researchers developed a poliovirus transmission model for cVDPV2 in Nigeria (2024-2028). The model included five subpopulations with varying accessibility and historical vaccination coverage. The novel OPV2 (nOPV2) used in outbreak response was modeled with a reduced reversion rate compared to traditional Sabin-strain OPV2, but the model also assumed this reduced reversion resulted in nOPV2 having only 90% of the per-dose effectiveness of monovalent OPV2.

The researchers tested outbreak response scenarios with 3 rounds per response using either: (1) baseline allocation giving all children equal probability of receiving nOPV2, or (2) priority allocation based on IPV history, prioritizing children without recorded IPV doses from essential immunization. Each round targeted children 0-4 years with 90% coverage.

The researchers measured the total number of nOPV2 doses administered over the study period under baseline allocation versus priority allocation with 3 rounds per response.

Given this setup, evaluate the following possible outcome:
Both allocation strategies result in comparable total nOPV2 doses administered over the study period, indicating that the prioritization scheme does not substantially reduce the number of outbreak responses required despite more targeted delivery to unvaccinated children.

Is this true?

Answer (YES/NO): NO